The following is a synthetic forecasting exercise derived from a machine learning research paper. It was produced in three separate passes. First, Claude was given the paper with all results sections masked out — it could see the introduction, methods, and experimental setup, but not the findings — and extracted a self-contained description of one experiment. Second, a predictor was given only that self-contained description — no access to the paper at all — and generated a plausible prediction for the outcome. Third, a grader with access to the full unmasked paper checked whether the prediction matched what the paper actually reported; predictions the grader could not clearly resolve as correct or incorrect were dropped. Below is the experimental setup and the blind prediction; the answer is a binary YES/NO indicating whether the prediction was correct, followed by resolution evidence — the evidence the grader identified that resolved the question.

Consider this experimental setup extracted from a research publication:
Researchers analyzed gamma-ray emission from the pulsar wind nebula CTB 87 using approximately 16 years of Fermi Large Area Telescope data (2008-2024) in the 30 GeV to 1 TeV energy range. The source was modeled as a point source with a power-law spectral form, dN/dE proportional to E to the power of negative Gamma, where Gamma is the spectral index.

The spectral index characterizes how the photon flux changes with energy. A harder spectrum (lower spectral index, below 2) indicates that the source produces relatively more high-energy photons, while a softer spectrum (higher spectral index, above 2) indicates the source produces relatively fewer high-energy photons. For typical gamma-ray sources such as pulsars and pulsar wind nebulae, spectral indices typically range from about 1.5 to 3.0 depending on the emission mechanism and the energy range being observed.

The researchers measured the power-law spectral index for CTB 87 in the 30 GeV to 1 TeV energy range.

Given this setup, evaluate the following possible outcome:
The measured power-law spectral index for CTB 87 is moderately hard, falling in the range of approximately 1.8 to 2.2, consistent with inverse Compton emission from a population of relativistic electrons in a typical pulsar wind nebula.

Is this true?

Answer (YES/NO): NO